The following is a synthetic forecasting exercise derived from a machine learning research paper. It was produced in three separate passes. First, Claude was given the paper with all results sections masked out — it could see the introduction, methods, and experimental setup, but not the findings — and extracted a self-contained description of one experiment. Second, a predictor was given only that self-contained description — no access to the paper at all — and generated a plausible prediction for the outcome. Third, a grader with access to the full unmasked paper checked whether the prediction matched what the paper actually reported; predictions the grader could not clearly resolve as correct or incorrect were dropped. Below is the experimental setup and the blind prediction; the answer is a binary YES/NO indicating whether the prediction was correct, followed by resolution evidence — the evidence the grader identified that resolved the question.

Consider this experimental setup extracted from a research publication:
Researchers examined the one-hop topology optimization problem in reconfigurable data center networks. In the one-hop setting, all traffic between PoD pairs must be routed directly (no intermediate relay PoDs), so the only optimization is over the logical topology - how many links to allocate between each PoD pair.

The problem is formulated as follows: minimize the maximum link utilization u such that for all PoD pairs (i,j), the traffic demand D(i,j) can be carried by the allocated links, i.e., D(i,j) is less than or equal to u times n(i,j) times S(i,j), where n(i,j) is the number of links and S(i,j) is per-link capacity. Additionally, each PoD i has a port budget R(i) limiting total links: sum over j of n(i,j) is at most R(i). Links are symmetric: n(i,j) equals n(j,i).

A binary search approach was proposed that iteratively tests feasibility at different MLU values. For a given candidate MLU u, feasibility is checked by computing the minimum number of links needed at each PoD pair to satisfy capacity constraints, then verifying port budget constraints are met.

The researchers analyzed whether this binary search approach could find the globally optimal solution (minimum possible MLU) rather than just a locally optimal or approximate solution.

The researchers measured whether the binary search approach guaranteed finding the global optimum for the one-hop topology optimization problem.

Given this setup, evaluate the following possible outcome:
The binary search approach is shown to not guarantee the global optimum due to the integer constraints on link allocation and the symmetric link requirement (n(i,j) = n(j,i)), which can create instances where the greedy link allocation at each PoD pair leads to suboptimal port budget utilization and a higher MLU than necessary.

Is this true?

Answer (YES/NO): NO